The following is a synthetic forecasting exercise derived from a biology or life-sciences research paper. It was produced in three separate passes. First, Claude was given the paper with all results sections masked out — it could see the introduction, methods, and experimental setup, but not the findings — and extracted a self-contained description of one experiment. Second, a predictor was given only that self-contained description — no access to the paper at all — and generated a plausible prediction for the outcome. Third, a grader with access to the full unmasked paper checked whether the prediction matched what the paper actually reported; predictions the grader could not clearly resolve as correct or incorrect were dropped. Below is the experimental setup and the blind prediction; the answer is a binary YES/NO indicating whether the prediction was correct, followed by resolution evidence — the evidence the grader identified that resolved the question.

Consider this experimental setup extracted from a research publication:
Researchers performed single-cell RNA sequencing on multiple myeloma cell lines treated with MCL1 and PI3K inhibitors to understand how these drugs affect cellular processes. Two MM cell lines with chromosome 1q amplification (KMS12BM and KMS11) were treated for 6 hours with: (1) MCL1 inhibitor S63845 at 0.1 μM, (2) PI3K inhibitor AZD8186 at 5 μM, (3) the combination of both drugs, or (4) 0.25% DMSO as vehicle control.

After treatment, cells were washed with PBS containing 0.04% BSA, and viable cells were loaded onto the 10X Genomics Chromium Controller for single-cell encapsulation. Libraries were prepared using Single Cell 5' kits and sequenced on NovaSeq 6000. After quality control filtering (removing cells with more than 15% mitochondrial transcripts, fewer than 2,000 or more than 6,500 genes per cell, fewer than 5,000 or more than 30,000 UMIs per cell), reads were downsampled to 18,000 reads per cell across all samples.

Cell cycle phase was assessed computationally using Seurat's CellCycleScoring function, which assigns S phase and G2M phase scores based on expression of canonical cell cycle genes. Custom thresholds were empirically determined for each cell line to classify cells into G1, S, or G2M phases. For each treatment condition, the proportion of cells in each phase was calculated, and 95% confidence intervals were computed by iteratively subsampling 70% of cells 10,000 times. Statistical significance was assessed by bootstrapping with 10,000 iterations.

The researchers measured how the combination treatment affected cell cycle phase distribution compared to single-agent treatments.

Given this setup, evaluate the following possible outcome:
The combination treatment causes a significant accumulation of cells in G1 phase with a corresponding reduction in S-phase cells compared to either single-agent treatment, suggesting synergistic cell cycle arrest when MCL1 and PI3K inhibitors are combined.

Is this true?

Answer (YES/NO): NO